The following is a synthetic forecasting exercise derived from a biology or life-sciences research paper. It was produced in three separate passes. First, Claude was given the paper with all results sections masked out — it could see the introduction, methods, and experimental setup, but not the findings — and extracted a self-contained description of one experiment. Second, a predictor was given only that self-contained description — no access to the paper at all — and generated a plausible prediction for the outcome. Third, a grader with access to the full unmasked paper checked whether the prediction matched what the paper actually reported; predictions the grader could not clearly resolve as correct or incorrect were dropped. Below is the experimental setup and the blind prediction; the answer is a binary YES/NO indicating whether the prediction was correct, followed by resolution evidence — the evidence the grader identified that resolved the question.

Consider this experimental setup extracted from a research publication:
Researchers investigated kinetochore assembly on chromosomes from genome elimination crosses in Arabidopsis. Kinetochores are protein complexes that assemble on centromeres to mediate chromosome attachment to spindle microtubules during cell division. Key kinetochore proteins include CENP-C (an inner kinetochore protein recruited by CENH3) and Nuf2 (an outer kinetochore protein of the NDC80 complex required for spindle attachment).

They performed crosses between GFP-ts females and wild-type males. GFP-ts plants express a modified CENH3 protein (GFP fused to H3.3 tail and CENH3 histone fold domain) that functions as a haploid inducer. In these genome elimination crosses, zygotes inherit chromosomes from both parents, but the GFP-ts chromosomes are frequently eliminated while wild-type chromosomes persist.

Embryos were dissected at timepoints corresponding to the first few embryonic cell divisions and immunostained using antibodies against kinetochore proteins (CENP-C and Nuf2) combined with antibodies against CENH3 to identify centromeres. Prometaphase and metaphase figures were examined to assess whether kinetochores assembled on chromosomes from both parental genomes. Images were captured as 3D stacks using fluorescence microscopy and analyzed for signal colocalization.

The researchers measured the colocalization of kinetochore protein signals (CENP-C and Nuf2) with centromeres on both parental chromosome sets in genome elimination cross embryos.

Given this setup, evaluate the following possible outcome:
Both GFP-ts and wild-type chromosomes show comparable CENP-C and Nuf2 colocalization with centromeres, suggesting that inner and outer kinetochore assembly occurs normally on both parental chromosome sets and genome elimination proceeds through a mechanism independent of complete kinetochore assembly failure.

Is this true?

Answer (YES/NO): NO